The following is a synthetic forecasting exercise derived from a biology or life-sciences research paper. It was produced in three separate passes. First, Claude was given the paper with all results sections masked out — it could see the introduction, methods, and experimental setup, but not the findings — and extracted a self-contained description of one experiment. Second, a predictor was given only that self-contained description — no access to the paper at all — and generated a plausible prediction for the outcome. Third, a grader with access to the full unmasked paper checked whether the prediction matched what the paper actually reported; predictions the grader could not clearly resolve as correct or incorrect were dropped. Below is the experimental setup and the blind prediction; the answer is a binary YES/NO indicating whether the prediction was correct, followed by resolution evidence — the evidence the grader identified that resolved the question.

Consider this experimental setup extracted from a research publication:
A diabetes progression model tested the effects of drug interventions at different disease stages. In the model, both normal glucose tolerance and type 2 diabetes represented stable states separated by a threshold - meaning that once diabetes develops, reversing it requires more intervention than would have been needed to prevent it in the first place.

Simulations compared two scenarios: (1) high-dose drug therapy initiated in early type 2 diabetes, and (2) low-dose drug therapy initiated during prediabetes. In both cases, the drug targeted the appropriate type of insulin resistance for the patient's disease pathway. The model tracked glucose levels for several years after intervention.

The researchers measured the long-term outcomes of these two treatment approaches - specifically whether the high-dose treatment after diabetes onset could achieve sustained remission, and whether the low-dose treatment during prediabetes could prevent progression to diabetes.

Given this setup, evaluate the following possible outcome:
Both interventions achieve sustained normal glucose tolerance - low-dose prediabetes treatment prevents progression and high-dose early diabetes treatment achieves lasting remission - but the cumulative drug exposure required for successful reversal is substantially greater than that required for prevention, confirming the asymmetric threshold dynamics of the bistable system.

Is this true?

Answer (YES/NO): NO